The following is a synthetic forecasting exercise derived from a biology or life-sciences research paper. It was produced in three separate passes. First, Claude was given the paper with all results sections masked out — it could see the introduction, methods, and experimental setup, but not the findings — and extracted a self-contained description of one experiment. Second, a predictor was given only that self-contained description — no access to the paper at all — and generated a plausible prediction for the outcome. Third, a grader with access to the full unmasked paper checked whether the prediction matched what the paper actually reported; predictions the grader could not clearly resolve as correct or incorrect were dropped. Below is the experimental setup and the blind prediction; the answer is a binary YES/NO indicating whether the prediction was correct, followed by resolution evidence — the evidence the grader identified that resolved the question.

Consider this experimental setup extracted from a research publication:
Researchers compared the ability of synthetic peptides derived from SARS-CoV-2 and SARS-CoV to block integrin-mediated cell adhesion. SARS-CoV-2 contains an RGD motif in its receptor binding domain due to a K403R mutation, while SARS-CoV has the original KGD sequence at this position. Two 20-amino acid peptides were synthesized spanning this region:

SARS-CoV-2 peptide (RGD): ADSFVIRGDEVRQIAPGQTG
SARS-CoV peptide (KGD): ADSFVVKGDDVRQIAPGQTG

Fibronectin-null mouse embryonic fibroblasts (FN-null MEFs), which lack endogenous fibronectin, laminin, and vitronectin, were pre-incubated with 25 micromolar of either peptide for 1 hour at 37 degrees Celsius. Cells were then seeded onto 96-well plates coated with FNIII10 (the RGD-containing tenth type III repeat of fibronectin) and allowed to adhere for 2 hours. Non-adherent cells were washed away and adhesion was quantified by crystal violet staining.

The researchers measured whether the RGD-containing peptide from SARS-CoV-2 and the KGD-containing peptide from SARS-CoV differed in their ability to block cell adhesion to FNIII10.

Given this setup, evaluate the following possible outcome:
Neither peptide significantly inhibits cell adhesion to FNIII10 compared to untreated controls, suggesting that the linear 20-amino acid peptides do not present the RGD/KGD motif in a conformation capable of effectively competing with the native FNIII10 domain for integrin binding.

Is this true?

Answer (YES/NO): NO